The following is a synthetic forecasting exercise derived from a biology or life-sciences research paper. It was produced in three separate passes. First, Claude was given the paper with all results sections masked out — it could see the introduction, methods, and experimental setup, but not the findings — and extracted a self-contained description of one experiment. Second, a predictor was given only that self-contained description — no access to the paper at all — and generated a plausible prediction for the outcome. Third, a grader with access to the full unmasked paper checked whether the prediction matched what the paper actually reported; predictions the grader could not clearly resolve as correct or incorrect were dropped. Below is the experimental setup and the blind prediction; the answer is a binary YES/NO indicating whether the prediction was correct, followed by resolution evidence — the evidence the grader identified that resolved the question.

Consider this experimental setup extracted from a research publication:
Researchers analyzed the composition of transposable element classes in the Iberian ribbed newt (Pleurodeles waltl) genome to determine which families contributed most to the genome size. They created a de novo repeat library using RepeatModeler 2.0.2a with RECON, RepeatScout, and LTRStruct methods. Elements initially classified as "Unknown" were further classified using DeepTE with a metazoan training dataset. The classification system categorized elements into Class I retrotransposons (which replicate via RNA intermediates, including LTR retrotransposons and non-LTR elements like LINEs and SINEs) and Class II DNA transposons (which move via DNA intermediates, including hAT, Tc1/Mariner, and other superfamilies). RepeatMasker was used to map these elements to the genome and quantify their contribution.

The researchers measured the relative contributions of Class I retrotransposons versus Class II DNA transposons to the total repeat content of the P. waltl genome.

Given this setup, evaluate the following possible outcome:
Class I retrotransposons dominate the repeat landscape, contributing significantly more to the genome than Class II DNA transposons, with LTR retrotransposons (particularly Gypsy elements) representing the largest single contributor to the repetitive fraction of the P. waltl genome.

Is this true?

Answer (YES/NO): NO